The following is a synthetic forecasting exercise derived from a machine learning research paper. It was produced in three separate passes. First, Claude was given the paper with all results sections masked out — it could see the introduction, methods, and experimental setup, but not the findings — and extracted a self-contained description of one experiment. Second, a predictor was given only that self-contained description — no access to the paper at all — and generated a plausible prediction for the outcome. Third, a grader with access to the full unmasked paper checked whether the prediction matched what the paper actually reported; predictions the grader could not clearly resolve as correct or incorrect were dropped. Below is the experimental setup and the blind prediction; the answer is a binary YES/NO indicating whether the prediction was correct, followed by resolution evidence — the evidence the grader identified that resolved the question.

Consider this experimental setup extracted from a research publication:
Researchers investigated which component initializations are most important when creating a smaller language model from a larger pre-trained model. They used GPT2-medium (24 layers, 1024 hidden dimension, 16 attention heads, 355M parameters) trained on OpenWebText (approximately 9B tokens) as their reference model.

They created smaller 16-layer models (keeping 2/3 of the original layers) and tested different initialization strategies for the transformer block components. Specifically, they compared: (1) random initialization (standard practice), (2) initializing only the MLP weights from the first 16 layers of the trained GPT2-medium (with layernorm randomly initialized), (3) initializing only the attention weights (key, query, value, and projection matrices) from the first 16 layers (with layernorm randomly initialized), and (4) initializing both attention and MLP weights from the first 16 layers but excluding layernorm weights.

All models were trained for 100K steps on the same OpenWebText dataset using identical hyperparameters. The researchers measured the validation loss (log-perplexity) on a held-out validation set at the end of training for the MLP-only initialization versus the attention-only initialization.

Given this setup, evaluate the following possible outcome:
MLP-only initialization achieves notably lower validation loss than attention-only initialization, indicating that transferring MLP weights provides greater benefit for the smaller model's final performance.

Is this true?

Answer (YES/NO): NO